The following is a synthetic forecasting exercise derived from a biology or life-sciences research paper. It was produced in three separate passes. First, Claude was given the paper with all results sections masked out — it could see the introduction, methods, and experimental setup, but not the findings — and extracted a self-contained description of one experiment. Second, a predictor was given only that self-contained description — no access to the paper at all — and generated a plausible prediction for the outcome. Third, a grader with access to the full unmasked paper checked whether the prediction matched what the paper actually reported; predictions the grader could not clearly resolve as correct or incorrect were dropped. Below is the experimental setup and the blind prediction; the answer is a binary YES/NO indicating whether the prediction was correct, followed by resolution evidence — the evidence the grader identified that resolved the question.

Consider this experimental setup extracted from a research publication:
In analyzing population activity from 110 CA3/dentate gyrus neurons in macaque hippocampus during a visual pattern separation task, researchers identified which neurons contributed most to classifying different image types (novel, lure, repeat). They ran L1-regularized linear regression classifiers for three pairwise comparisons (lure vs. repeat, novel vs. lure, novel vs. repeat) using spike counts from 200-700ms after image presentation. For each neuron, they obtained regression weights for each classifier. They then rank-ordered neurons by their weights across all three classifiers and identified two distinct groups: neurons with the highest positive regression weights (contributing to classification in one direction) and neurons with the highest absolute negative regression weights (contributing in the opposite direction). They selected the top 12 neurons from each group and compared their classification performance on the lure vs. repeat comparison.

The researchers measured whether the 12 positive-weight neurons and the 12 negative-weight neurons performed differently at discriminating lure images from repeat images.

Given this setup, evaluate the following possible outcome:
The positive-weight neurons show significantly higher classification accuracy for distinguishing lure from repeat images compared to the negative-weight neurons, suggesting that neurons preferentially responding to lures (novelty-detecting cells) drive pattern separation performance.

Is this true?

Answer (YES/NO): NO